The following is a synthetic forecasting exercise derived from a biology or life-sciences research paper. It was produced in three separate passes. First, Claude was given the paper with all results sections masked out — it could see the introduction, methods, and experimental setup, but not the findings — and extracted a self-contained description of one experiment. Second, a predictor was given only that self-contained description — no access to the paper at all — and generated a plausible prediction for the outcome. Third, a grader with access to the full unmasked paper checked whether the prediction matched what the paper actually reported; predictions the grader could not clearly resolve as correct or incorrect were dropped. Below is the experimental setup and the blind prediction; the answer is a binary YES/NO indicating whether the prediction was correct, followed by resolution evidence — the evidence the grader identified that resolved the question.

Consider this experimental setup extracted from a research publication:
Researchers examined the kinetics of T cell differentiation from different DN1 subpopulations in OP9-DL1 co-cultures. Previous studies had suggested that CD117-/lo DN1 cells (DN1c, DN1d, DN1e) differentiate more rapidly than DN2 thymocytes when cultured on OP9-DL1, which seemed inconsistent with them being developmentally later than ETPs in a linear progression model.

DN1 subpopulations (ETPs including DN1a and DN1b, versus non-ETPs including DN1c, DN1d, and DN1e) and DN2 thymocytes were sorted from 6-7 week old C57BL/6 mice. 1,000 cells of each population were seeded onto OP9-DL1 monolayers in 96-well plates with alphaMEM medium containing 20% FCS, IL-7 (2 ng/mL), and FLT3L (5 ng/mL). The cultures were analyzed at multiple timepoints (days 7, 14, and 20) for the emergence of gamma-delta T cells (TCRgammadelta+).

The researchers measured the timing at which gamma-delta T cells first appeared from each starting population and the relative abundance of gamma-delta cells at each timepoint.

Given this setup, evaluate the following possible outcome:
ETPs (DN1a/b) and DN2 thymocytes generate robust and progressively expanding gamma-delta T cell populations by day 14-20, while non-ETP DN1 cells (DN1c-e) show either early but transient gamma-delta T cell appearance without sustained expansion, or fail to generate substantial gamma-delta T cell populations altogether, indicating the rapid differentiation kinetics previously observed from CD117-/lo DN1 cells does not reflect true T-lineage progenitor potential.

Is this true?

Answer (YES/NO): NO